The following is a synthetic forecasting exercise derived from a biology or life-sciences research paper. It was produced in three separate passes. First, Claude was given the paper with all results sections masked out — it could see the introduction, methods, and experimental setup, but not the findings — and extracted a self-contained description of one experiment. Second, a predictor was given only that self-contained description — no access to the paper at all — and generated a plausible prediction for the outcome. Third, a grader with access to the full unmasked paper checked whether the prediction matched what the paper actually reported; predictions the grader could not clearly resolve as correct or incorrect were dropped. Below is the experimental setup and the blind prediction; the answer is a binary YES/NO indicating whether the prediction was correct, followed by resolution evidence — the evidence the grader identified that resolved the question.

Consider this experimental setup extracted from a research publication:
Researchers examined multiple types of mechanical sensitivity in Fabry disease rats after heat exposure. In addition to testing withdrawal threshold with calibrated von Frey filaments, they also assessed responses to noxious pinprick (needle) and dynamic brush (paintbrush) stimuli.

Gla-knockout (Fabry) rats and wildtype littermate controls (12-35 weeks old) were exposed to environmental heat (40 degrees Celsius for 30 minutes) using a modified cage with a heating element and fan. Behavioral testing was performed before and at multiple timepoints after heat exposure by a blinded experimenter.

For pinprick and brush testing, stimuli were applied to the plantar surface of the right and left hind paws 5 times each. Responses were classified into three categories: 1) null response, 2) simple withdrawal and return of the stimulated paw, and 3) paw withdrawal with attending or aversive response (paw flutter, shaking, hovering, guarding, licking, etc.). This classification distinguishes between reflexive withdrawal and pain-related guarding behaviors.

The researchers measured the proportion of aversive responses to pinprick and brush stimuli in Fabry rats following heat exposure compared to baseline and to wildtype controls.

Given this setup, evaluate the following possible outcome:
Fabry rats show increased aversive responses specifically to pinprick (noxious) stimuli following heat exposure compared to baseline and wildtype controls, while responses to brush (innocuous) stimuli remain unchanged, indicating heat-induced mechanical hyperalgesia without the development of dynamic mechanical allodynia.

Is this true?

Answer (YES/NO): NO